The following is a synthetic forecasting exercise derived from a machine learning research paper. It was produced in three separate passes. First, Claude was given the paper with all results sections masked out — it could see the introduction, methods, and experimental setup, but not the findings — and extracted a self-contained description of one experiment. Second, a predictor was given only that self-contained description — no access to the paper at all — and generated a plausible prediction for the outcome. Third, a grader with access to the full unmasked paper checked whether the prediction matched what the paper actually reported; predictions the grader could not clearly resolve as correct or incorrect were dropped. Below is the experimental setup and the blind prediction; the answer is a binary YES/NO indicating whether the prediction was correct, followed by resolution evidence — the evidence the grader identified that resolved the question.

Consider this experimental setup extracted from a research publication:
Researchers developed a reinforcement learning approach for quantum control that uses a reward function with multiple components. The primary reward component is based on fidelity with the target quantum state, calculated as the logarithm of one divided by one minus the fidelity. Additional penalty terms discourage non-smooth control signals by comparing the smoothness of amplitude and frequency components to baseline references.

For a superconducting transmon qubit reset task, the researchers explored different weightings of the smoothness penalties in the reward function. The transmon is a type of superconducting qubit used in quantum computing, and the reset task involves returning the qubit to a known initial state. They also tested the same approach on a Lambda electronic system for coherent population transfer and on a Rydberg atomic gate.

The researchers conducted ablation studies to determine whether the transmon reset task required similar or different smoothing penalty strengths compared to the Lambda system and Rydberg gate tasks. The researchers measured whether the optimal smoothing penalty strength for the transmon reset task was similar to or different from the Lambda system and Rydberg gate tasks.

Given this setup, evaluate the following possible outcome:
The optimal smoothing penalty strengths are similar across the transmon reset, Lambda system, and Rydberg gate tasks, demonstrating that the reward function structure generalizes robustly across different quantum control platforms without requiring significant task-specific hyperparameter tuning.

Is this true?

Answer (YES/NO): NO